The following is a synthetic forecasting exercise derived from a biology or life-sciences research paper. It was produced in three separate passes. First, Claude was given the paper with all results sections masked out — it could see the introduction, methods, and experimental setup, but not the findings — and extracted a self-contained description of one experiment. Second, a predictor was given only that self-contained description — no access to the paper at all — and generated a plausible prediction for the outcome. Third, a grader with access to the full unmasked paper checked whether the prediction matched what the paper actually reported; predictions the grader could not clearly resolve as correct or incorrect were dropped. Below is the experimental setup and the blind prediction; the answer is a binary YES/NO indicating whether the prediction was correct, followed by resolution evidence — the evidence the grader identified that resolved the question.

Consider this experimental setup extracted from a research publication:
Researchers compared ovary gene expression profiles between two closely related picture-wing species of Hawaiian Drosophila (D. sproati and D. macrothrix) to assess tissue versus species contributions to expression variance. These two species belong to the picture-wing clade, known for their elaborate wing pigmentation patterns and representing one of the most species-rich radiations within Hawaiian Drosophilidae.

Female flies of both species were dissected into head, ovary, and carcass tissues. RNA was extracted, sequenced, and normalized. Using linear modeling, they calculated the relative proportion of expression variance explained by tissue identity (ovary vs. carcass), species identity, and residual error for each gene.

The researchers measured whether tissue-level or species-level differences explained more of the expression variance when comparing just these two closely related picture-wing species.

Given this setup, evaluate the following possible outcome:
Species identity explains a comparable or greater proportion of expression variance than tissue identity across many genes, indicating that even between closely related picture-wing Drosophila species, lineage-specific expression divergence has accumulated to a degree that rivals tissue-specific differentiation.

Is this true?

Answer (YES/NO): NO